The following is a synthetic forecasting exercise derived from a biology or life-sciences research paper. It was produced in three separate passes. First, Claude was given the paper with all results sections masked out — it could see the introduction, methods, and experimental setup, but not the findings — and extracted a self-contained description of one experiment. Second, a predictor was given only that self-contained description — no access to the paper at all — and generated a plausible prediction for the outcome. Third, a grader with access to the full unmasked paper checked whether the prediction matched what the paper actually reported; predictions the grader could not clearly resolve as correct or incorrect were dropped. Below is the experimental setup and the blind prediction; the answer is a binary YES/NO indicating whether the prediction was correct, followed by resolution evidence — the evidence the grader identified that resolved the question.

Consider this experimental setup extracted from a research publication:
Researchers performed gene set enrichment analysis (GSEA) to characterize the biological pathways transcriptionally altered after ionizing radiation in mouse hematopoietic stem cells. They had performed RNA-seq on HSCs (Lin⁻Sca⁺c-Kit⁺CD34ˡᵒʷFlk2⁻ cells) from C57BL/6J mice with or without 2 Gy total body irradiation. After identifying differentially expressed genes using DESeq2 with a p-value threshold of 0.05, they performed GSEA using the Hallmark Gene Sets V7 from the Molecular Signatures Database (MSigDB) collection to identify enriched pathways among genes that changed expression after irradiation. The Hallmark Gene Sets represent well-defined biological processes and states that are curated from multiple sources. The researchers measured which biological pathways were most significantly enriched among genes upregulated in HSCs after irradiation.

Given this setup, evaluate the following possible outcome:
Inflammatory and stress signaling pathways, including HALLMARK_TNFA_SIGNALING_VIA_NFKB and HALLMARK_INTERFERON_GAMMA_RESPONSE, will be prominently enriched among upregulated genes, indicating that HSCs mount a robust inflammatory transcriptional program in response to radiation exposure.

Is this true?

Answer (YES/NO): NO